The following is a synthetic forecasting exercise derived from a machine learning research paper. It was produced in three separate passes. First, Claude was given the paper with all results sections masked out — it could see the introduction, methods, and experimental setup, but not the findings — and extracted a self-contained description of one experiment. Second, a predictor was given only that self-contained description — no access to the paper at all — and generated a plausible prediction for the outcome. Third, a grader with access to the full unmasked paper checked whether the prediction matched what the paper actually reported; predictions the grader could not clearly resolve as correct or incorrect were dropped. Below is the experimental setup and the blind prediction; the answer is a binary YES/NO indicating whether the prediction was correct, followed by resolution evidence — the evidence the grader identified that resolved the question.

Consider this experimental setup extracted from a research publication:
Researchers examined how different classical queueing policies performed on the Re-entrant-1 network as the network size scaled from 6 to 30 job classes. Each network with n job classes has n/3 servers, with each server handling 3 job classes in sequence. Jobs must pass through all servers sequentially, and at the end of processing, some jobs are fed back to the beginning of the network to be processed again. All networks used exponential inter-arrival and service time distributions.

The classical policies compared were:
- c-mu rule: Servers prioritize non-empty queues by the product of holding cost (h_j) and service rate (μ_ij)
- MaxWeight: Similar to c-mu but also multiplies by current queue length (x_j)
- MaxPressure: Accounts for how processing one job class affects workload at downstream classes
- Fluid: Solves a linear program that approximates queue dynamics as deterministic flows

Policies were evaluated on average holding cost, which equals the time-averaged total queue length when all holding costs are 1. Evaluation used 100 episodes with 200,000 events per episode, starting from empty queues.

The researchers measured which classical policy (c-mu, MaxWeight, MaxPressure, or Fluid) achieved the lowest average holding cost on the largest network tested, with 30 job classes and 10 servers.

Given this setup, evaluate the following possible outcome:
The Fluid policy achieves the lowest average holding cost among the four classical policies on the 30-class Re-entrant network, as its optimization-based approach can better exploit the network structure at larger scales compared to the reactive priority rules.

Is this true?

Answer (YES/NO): NO